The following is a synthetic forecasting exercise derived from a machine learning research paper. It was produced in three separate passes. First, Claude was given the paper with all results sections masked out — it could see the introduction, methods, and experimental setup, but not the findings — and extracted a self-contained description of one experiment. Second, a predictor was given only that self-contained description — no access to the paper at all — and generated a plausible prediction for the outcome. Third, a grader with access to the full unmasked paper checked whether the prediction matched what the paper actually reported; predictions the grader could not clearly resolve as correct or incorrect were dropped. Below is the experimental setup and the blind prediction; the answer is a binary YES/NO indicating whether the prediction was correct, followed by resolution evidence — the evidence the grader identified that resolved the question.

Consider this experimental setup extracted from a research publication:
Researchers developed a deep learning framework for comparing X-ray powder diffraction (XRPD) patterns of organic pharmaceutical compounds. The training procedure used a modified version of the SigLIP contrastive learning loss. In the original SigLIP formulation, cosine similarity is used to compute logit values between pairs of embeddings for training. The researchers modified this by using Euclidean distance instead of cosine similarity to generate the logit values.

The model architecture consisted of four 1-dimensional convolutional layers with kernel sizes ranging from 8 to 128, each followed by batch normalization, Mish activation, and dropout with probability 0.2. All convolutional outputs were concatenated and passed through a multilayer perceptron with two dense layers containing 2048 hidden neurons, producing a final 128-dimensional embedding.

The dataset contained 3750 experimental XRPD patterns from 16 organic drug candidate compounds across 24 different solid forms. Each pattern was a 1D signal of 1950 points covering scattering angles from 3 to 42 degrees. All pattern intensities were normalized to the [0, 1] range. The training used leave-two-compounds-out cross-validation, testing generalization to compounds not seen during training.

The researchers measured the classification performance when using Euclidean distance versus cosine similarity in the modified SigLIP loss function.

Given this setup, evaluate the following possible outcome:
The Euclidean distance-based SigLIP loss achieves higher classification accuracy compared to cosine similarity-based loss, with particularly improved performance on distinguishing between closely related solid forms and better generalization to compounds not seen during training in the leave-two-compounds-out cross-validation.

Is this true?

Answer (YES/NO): NO